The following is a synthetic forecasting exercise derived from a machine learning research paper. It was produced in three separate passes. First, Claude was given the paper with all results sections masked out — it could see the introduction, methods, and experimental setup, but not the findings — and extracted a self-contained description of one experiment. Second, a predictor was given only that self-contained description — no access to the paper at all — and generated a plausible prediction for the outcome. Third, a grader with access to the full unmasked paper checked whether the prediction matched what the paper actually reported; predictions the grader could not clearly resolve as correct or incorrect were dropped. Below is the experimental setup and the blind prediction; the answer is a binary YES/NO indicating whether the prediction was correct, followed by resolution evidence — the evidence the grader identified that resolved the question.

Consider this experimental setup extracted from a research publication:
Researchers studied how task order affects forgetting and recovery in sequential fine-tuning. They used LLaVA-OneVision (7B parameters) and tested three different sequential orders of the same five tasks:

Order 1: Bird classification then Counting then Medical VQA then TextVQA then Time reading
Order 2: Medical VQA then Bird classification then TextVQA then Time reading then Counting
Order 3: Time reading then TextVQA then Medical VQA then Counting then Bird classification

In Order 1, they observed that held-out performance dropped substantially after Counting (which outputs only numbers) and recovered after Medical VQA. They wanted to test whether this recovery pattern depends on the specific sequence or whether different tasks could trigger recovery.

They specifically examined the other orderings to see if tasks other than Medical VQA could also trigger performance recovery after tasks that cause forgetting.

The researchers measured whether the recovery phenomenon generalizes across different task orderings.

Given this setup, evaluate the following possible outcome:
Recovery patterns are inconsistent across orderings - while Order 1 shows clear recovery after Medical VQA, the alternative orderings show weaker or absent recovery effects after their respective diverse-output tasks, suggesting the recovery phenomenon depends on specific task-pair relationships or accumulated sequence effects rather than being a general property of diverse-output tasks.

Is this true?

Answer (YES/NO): NO